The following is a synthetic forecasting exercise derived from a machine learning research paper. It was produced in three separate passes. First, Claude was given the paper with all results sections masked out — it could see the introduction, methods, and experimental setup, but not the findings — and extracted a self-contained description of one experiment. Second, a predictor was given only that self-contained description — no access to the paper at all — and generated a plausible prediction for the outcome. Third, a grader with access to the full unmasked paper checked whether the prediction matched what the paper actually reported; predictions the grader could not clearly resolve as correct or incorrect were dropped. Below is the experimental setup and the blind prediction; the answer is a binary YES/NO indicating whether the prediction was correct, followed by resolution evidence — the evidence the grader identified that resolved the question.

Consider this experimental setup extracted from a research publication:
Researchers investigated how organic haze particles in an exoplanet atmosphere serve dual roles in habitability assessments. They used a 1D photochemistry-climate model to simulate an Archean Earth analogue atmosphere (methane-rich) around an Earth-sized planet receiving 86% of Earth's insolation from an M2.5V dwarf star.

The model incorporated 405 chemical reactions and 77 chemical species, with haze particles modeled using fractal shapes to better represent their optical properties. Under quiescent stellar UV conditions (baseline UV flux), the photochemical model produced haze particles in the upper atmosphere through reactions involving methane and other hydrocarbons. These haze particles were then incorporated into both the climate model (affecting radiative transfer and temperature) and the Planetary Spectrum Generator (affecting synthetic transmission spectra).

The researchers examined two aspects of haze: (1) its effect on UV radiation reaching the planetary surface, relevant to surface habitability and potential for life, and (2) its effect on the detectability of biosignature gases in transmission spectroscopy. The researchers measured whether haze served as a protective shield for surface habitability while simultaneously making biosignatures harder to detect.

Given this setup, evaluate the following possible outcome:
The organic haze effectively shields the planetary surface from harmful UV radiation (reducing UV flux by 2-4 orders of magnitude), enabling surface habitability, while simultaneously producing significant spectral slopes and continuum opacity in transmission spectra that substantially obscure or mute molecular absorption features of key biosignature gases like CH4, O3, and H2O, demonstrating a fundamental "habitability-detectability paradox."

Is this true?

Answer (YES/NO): NO